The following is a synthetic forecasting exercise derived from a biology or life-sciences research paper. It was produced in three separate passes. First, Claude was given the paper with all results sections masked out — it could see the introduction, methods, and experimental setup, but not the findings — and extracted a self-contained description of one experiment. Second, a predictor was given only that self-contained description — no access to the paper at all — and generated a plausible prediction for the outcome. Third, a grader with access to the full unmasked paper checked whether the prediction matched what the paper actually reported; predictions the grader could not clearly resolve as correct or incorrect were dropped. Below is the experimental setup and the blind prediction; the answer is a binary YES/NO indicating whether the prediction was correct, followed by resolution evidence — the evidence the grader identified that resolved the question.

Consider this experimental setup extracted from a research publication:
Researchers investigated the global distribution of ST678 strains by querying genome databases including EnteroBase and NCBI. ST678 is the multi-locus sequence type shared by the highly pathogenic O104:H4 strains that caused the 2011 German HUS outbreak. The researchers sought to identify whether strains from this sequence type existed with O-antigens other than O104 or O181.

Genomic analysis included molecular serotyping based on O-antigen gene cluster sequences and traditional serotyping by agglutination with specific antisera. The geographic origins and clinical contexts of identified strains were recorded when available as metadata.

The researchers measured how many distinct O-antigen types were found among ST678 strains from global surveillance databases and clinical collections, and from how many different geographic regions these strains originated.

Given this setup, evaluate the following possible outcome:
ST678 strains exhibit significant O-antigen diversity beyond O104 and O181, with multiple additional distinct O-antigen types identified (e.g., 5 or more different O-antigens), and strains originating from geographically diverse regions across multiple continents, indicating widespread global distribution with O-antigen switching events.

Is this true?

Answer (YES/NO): YES